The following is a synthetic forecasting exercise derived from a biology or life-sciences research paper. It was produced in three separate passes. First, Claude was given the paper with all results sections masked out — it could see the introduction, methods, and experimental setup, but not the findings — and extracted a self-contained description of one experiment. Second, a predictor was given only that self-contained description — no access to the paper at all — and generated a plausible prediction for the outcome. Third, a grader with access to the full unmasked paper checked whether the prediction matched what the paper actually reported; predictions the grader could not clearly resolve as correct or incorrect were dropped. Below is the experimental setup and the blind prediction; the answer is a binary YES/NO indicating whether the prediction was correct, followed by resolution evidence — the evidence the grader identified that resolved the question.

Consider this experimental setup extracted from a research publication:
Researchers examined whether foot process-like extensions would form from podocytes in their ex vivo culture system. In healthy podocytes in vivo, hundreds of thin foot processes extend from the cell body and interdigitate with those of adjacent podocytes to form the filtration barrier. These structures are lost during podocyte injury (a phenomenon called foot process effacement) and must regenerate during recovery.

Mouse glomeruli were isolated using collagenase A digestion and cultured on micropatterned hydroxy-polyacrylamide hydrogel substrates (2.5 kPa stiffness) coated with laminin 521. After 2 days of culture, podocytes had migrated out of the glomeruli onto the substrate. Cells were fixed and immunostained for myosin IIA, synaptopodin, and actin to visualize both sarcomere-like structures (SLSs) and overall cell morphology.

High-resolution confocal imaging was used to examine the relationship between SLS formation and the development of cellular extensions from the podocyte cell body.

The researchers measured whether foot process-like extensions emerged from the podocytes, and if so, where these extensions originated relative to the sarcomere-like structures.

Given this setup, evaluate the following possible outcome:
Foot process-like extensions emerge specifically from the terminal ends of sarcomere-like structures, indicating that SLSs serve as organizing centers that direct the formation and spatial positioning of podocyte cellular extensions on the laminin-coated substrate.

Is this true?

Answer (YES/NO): NO